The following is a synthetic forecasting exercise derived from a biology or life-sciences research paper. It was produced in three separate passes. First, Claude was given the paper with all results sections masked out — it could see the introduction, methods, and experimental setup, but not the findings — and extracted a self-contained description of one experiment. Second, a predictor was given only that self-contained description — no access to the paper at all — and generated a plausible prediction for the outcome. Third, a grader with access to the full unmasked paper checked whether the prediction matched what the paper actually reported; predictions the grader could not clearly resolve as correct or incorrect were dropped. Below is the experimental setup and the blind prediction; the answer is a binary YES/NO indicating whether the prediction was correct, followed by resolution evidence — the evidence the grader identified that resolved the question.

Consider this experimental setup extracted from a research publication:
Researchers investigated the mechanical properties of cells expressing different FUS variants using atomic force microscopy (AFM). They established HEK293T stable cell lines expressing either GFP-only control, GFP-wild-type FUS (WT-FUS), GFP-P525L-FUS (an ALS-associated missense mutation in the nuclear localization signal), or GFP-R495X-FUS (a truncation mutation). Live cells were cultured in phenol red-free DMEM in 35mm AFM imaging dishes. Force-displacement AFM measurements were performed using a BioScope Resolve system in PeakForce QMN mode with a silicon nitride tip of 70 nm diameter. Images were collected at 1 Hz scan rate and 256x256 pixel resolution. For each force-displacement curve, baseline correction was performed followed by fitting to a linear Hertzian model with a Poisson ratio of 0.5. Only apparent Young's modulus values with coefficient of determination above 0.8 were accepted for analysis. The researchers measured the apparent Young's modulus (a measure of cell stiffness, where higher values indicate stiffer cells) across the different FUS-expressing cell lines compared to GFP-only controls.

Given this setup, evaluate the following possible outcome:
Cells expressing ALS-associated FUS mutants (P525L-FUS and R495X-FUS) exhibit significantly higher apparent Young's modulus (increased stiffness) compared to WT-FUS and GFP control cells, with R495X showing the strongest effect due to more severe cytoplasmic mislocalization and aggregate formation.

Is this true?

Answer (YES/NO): NO